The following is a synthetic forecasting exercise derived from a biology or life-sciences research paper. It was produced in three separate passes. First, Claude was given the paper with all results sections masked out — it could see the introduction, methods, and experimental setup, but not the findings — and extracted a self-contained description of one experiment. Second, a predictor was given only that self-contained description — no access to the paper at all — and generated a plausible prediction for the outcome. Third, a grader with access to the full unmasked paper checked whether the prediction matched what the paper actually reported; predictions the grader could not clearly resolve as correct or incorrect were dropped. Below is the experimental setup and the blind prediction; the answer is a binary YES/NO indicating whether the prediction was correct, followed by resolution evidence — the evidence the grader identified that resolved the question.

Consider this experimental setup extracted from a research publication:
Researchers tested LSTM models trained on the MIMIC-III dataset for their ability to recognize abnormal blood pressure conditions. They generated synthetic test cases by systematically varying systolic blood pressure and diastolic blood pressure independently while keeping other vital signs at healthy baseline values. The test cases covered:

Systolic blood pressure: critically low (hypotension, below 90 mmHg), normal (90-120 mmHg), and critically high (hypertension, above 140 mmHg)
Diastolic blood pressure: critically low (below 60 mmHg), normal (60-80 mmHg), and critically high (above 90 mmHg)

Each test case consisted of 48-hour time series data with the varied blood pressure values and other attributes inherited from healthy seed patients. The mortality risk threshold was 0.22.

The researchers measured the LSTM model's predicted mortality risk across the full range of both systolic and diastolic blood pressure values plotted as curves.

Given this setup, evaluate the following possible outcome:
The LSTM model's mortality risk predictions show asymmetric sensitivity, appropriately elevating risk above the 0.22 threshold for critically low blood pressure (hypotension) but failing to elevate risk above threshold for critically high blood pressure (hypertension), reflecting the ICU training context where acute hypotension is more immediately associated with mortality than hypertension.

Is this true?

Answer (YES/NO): NO